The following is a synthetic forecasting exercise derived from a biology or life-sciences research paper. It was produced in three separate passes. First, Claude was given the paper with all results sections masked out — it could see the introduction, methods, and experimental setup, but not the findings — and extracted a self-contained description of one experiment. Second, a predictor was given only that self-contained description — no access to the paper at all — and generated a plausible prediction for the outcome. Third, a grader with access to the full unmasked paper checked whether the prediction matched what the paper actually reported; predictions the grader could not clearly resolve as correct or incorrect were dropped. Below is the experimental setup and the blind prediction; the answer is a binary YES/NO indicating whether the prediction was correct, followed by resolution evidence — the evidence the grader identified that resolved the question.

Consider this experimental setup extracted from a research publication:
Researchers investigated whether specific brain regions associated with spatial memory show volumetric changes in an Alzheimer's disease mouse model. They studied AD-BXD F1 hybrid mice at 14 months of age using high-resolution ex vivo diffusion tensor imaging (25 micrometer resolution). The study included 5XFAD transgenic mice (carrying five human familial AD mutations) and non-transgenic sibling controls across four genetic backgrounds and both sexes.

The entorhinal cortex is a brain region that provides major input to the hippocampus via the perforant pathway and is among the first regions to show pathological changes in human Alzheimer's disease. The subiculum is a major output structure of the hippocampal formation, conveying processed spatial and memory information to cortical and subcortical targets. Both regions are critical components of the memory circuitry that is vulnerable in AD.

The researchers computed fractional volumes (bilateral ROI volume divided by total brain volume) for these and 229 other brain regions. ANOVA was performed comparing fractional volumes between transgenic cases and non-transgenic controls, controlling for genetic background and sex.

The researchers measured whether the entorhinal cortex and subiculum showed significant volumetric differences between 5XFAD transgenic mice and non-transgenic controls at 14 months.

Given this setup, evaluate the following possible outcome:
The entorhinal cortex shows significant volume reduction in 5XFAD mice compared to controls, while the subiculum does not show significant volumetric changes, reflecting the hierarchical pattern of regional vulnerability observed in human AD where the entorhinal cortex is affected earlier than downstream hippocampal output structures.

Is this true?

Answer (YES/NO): NO